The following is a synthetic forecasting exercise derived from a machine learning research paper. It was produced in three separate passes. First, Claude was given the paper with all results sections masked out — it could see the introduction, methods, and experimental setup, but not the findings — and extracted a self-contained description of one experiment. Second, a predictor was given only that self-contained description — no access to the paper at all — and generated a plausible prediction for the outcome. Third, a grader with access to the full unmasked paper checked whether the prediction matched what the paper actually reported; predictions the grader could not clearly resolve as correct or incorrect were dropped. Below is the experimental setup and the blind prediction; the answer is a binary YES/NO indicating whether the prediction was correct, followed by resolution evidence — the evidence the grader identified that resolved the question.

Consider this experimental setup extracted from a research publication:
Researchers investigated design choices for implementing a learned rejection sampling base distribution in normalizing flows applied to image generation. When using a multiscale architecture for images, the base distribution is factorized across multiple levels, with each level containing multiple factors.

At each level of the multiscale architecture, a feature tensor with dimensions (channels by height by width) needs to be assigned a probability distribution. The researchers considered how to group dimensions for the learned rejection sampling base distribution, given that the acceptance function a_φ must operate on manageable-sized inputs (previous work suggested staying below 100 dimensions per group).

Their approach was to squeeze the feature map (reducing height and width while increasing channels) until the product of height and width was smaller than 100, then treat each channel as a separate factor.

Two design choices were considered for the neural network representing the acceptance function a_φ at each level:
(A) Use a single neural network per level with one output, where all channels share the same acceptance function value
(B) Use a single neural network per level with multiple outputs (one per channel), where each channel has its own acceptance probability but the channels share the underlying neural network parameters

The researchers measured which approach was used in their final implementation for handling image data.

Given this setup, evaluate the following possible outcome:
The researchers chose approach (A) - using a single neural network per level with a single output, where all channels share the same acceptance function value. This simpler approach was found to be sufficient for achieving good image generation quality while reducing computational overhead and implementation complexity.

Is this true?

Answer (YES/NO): NO